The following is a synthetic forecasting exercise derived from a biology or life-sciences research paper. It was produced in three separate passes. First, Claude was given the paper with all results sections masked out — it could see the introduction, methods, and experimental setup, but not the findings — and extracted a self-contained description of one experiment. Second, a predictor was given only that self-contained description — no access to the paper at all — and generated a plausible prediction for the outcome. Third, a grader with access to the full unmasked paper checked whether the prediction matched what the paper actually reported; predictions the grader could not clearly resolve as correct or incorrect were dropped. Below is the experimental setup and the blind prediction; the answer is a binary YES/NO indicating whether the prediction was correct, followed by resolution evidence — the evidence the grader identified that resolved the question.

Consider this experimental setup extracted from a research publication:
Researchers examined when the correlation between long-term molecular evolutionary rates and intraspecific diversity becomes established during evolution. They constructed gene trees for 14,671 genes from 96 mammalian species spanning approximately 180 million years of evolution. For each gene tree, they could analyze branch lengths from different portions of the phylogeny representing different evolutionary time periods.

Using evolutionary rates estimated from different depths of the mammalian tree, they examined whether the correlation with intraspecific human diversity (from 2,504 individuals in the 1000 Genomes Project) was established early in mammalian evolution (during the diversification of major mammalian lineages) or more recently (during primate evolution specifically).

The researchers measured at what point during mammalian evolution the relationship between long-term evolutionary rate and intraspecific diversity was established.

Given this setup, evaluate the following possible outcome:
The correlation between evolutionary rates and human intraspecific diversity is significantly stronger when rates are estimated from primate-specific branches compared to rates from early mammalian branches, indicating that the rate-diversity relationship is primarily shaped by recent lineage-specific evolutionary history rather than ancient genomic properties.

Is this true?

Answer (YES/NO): NO